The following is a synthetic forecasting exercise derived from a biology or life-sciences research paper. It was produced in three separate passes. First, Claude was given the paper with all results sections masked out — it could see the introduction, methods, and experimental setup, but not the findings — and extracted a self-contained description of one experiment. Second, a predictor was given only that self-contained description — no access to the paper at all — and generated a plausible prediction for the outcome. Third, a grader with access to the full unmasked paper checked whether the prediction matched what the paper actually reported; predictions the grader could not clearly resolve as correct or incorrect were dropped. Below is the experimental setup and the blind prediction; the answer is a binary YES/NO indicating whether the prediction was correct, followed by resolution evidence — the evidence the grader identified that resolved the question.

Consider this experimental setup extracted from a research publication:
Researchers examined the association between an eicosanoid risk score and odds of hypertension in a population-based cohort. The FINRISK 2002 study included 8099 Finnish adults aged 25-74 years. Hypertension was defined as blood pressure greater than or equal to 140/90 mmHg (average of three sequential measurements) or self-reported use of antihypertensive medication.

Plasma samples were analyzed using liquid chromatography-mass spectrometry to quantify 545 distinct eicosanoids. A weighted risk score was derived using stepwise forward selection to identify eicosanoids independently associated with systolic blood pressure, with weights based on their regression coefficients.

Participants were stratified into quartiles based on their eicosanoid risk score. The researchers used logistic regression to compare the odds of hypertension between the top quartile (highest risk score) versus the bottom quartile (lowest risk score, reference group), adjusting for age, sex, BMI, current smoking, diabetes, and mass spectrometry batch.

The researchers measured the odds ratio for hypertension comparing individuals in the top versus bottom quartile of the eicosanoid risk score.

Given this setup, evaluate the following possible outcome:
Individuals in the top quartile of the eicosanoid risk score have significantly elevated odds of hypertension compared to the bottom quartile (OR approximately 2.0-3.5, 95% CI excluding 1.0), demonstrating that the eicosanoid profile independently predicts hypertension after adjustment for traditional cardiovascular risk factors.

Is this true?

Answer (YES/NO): YES